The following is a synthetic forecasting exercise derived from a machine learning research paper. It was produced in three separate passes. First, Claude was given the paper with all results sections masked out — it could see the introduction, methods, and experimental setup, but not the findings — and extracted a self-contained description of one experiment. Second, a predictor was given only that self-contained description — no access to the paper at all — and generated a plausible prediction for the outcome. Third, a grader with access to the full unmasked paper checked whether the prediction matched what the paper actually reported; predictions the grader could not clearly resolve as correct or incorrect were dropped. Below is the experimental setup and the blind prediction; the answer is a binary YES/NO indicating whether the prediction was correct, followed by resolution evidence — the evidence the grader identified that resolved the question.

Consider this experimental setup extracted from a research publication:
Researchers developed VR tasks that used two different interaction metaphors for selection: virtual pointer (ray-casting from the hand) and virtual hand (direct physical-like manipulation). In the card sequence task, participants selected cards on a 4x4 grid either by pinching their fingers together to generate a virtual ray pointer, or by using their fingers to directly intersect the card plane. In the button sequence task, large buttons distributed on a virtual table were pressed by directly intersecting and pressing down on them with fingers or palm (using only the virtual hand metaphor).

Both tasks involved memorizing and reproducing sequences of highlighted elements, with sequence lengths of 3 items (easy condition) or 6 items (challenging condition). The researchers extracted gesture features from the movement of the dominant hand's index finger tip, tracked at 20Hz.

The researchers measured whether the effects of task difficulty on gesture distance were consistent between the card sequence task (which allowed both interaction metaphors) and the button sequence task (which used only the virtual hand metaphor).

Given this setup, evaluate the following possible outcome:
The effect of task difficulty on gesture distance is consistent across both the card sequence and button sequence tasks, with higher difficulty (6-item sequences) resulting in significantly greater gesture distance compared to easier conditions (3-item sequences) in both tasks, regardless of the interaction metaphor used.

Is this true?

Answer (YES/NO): NO